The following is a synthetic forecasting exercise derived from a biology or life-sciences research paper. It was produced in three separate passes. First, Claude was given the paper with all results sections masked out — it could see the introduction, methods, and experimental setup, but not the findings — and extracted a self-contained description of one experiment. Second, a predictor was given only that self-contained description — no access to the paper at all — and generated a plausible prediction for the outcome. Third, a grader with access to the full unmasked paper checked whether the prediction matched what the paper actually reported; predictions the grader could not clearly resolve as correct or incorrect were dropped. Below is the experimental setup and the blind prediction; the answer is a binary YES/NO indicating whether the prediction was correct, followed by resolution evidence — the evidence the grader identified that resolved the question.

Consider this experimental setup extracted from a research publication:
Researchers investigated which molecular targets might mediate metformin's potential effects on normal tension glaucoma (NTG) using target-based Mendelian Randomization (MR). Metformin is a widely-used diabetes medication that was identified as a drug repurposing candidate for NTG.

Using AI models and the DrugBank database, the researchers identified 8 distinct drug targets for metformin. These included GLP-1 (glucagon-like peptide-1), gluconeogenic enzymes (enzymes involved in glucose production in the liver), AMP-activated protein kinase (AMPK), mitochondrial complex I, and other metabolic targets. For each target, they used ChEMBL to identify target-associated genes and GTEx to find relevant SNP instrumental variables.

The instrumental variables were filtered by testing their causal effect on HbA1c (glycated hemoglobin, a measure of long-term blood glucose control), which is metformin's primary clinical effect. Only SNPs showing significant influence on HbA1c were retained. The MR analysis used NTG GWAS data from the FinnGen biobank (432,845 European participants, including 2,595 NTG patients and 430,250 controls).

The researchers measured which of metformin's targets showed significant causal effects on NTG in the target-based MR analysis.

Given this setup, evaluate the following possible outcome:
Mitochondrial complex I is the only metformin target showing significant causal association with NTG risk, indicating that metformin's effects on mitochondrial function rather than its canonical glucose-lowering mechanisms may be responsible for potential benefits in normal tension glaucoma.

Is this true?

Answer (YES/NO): NO